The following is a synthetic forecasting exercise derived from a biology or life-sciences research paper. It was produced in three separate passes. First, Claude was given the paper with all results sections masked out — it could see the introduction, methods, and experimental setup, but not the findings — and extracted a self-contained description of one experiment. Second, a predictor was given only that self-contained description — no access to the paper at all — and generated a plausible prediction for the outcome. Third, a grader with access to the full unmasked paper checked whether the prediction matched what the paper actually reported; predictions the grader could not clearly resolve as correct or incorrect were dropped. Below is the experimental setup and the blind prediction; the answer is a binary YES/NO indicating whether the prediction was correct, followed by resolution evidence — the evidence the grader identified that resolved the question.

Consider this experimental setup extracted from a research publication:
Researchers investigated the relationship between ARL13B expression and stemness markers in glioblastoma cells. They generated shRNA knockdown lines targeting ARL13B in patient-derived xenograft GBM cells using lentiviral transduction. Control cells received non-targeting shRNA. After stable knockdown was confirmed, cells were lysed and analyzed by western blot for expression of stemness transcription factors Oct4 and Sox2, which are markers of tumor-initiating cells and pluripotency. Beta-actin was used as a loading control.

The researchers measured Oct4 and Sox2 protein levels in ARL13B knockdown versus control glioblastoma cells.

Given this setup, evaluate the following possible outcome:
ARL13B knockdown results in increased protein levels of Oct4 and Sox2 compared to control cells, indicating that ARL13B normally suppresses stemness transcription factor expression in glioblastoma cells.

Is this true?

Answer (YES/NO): NO